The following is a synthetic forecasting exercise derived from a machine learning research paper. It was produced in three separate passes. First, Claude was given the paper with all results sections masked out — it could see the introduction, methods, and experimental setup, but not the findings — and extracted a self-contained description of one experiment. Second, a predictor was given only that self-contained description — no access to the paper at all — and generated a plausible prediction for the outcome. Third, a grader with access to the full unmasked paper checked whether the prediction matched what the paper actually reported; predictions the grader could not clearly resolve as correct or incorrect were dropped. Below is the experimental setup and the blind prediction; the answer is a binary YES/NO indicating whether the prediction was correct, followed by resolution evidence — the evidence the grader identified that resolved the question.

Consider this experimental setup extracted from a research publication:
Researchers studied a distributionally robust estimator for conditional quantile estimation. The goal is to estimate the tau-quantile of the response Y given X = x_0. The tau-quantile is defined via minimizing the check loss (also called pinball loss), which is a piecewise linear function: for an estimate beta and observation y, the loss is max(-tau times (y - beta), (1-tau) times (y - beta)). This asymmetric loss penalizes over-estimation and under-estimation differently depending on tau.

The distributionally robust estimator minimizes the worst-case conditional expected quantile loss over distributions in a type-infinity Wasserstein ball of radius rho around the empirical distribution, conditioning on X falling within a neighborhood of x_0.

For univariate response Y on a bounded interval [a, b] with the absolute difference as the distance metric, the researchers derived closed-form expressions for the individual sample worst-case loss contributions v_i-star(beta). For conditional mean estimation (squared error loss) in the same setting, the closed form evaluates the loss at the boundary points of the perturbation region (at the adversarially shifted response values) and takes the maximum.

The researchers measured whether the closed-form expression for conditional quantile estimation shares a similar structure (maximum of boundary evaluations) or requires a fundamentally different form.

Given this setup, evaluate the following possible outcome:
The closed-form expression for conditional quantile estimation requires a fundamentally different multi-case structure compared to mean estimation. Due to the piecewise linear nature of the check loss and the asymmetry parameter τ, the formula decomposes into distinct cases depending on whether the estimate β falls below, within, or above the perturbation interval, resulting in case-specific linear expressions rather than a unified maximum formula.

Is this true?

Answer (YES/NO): NO